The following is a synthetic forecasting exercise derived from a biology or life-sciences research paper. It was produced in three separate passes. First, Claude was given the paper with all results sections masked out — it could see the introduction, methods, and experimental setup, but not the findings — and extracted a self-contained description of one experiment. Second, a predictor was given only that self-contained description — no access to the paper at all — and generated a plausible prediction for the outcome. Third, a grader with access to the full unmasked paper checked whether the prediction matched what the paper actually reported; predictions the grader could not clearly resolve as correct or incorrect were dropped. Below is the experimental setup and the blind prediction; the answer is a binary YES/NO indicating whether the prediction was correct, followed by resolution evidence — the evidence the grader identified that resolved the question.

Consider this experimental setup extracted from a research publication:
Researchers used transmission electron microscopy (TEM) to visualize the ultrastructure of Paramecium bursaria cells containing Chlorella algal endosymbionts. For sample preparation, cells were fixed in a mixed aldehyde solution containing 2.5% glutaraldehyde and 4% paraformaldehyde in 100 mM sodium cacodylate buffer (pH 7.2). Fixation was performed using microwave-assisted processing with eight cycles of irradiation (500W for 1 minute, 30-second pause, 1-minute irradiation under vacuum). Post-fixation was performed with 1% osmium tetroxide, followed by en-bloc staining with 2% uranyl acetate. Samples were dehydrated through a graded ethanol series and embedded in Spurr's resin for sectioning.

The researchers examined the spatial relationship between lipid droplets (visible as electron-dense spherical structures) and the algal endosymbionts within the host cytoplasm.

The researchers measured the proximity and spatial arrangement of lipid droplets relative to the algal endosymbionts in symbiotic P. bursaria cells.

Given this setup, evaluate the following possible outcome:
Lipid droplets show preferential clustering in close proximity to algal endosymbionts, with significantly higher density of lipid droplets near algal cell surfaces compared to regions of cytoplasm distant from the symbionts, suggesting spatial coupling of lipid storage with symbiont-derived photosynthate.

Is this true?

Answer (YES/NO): NO